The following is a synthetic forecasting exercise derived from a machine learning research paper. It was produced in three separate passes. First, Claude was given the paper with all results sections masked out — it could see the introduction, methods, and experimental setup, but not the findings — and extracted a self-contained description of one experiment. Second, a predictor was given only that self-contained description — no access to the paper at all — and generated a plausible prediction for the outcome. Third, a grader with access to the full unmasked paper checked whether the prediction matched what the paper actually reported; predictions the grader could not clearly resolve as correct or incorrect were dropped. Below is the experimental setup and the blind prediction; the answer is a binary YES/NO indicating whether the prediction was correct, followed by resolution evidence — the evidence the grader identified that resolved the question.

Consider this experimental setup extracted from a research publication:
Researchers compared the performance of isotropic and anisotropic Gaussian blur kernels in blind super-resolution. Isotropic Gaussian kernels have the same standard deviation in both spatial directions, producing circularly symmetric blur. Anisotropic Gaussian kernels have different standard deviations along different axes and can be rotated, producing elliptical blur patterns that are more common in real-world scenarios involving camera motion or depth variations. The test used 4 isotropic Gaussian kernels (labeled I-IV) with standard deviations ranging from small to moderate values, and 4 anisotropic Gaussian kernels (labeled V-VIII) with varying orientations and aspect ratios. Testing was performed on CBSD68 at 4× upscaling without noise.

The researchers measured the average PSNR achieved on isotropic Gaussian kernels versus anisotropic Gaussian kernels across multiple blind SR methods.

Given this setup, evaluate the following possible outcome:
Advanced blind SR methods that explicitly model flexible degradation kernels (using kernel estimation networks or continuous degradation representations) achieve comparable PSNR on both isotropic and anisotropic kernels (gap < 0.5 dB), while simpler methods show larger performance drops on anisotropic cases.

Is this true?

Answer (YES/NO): NO